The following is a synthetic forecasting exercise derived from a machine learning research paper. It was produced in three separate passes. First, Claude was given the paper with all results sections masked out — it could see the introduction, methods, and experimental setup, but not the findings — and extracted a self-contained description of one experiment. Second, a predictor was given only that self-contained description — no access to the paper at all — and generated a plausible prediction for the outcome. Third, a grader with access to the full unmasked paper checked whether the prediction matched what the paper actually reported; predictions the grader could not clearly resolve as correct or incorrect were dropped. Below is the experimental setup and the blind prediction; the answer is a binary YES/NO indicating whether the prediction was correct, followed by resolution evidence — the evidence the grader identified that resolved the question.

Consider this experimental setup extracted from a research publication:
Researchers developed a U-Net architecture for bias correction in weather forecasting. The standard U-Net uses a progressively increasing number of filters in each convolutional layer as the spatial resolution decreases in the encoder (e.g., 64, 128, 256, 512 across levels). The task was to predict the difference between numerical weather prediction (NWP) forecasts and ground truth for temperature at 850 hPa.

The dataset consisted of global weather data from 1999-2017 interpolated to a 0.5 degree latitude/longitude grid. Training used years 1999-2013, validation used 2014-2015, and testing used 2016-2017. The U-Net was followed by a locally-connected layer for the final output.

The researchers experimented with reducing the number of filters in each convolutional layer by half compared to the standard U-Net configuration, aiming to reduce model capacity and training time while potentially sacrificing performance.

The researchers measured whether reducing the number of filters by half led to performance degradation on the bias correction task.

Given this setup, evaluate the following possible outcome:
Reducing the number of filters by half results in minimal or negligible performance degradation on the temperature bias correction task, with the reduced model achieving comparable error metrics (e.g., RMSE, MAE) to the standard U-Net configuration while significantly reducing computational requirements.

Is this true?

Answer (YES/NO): YES